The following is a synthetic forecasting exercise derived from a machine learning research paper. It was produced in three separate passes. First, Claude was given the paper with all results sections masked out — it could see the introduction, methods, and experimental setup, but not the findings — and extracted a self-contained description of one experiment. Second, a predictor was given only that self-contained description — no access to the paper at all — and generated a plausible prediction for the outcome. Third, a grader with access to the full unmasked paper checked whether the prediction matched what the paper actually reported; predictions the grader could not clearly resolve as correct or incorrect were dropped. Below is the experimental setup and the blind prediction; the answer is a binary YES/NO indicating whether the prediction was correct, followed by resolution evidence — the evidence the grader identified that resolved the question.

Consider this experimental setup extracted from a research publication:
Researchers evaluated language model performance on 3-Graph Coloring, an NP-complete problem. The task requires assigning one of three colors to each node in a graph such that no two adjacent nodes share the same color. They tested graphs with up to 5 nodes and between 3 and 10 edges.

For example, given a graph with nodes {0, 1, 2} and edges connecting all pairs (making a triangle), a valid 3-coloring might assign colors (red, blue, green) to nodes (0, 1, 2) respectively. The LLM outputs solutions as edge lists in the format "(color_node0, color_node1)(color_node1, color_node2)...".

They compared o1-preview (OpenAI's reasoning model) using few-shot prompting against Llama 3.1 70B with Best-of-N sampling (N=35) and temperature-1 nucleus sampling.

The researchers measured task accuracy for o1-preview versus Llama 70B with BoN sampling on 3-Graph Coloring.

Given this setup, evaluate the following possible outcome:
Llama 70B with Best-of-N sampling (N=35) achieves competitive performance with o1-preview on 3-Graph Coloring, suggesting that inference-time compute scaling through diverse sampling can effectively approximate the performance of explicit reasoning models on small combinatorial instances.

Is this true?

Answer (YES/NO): NO